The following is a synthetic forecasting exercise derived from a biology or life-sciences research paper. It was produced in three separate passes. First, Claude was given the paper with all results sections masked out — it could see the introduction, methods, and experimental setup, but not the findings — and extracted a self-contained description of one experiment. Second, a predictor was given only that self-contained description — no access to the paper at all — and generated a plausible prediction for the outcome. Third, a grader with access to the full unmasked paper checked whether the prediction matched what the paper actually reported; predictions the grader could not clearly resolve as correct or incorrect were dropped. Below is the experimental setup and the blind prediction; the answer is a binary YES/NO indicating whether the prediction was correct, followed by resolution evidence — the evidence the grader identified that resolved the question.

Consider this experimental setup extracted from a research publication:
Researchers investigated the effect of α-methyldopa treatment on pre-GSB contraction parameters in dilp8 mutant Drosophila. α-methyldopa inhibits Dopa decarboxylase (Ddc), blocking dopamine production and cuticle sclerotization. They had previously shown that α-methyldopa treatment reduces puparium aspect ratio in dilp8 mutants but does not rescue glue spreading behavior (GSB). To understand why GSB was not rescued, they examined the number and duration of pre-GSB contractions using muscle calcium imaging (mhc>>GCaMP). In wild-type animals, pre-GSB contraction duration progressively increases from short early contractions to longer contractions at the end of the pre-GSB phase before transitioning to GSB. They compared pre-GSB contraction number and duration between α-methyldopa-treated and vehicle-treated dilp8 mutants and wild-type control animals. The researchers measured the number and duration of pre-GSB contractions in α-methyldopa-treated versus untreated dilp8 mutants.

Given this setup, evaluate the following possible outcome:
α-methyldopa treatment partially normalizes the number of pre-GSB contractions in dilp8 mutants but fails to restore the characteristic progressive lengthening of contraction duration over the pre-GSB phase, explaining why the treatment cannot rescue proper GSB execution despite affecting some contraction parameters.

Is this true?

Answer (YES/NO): NO